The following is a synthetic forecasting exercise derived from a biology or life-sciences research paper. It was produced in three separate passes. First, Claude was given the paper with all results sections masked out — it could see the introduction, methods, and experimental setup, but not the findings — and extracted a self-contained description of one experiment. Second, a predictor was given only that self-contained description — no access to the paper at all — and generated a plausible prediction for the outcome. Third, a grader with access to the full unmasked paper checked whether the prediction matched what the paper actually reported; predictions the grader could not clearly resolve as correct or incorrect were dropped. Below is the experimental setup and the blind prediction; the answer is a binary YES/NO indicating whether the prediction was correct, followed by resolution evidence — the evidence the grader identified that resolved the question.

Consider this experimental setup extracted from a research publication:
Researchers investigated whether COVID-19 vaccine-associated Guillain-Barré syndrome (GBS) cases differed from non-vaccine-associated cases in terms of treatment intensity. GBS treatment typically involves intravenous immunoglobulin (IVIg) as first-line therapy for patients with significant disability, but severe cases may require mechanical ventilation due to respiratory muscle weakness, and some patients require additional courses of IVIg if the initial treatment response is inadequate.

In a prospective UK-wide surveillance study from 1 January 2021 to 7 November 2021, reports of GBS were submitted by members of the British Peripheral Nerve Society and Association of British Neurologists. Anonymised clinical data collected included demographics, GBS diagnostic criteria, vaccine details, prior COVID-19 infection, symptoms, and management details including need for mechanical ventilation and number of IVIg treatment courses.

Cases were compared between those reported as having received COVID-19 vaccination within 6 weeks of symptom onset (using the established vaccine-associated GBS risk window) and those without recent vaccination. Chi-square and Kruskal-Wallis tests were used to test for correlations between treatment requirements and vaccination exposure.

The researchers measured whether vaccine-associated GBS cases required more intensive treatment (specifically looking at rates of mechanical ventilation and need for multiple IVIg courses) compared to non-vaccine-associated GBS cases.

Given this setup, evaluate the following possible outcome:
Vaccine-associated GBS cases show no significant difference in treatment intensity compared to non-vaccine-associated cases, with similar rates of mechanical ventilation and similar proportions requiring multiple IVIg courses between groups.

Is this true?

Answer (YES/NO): YES